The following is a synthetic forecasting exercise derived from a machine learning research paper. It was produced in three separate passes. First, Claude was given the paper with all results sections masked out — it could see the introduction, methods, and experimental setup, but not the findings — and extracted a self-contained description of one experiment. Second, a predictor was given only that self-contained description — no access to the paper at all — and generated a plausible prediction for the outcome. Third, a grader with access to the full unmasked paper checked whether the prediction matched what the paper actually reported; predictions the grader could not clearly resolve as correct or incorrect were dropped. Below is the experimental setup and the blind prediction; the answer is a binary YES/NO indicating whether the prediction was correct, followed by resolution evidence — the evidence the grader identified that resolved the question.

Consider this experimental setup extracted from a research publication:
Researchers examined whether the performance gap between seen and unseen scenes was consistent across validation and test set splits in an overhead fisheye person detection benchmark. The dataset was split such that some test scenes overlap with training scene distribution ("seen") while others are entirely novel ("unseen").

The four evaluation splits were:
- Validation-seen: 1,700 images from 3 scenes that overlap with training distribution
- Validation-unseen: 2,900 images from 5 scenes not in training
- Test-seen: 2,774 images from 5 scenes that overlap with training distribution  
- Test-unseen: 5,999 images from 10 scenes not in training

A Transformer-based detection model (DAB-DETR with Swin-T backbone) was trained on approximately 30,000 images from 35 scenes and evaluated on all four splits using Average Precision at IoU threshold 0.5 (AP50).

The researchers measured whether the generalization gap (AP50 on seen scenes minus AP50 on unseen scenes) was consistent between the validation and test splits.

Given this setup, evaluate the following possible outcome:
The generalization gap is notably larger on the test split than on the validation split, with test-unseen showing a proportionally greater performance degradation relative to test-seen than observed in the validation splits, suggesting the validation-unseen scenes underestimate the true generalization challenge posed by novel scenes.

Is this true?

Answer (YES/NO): NO